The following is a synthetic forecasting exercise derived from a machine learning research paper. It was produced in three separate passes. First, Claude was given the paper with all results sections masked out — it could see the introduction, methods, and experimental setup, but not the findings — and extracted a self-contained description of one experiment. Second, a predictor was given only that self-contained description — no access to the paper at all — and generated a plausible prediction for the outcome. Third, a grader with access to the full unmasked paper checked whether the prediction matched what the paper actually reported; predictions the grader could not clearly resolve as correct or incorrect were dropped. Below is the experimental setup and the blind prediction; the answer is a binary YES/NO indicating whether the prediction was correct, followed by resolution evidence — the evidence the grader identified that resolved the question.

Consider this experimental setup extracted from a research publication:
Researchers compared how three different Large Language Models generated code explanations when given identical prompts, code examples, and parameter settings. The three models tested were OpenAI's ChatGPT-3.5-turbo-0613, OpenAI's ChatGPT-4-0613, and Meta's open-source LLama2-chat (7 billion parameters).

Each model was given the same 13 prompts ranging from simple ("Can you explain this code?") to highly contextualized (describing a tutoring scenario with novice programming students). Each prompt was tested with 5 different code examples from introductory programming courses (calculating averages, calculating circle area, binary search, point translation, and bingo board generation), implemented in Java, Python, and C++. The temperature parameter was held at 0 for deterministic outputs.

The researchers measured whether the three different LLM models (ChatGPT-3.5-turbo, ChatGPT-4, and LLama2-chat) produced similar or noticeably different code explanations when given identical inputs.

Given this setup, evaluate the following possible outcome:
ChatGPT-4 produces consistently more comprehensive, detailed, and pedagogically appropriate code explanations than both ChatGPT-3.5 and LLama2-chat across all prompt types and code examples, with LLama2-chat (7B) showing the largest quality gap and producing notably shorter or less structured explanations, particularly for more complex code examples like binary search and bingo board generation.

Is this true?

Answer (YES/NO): NO